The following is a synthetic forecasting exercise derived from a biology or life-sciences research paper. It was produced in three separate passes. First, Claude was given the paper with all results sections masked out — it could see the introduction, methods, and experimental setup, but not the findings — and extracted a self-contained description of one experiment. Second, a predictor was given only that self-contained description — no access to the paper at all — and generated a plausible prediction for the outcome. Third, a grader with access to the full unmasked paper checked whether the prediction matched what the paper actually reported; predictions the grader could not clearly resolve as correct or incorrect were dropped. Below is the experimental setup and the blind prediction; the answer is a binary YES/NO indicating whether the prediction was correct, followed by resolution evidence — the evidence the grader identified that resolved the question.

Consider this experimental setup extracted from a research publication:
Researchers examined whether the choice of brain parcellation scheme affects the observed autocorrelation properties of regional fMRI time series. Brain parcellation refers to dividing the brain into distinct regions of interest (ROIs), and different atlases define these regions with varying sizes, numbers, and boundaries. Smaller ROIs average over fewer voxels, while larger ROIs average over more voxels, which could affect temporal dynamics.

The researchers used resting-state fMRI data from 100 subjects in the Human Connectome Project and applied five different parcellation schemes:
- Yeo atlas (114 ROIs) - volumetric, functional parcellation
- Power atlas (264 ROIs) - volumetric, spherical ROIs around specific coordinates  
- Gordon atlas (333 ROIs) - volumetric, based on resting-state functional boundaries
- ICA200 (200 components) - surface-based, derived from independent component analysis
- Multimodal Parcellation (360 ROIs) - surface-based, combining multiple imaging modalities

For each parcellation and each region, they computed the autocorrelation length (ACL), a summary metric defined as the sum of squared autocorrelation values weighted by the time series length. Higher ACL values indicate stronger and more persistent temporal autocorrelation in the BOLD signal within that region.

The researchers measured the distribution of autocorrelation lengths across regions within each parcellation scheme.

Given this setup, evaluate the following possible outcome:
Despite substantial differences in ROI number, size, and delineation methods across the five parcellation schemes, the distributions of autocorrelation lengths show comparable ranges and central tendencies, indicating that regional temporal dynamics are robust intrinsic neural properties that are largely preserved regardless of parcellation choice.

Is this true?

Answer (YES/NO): NO